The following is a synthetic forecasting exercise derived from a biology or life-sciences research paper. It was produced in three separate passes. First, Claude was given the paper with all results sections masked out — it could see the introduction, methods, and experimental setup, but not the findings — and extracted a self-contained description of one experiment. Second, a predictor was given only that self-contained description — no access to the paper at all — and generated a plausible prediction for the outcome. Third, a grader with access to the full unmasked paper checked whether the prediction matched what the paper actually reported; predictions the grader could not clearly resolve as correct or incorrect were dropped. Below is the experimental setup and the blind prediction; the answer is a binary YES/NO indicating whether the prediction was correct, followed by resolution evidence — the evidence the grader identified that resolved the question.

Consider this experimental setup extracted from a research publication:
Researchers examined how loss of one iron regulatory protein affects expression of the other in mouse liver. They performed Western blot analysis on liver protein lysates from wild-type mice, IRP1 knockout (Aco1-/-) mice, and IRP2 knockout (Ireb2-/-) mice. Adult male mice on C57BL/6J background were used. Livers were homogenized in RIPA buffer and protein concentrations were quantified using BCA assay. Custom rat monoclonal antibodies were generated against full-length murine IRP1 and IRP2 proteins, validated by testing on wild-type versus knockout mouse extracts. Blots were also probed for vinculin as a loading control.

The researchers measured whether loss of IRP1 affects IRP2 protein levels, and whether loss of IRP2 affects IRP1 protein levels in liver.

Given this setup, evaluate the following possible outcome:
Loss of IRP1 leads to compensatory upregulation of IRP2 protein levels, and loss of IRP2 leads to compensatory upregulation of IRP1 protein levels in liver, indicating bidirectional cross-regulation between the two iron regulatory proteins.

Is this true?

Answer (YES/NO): NO